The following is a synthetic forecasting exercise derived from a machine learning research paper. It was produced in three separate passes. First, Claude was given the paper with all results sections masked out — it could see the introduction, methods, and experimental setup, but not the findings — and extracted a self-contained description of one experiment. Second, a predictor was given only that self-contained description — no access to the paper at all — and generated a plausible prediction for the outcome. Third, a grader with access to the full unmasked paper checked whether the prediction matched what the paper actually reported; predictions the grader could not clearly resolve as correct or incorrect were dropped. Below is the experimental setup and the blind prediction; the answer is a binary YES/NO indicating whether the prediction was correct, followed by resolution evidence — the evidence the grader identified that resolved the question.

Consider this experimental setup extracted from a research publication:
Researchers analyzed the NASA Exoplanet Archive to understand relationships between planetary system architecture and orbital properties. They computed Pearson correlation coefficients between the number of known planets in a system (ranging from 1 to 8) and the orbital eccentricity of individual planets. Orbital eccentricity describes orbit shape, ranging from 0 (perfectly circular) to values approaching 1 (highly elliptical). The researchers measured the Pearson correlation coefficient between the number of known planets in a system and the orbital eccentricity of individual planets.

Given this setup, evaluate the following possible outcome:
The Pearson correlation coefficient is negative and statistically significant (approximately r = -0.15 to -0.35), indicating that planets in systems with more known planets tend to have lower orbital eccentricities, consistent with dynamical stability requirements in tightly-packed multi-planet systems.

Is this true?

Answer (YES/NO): YES